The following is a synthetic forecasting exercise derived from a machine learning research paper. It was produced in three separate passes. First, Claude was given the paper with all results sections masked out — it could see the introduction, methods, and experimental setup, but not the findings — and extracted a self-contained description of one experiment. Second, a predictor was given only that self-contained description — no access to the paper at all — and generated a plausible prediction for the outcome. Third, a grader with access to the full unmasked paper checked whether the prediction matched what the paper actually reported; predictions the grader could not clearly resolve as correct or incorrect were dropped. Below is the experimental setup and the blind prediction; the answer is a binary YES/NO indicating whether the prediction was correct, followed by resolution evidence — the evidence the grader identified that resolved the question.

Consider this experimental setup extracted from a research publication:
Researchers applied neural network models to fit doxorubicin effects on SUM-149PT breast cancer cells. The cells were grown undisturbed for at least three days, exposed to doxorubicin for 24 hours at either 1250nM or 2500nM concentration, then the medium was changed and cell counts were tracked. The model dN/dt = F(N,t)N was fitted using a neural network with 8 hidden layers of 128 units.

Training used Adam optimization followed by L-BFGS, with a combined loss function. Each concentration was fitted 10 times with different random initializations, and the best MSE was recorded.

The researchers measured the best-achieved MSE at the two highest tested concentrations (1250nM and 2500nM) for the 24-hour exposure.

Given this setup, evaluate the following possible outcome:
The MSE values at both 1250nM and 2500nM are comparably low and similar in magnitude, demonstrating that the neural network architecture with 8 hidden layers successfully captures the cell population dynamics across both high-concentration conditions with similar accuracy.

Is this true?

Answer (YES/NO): YES